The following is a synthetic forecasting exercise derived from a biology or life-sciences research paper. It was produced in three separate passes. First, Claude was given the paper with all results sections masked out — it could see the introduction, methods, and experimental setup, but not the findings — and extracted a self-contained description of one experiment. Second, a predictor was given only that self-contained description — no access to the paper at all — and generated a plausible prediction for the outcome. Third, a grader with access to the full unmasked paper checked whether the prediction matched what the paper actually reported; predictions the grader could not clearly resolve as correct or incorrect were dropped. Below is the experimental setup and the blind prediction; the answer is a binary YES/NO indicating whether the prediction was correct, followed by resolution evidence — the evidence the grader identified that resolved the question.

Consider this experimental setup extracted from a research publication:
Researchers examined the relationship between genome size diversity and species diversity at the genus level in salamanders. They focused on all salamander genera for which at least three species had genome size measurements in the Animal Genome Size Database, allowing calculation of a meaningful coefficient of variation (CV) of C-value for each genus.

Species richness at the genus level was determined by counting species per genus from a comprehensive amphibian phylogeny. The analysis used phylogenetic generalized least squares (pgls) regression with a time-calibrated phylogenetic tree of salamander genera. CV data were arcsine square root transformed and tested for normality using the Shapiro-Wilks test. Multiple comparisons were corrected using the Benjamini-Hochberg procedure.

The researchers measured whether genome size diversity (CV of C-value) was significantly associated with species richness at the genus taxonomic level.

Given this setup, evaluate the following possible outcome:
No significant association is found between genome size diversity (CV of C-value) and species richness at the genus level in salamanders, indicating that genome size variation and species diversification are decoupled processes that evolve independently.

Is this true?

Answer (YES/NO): NO